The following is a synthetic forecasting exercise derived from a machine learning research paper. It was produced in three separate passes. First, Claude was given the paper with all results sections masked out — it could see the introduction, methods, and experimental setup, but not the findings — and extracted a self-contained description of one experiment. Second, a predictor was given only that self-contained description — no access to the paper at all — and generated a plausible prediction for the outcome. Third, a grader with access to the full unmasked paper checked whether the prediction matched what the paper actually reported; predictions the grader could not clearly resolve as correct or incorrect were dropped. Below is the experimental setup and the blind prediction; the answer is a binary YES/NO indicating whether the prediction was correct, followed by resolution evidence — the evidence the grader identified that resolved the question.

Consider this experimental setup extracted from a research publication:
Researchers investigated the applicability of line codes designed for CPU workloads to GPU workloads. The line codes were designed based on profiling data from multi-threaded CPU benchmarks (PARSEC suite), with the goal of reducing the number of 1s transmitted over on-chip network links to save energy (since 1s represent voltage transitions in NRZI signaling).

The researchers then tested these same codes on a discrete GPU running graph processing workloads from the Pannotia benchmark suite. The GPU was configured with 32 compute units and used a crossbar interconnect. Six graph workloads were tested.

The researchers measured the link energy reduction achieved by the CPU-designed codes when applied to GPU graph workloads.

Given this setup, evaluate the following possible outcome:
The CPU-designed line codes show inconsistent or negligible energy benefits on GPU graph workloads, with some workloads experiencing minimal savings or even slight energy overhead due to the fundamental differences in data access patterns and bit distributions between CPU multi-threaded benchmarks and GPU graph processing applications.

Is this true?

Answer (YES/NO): NO